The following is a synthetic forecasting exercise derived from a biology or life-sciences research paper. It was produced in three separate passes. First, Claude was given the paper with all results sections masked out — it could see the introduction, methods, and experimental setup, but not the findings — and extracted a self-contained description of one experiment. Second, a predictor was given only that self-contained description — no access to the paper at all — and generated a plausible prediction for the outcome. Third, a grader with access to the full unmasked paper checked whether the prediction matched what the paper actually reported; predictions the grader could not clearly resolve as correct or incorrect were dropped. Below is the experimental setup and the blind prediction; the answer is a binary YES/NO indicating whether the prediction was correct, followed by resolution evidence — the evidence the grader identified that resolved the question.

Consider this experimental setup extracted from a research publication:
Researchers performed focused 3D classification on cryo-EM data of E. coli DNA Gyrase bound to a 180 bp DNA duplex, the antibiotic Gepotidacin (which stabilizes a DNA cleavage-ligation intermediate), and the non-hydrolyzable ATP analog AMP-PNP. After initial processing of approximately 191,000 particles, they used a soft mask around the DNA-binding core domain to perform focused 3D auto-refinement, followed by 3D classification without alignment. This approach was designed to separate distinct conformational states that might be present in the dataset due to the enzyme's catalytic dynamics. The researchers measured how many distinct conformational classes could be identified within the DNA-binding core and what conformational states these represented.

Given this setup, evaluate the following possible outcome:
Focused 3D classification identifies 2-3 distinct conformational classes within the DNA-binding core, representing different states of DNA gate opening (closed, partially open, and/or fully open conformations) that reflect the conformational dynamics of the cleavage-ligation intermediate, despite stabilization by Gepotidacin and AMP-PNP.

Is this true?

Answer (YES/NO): YES